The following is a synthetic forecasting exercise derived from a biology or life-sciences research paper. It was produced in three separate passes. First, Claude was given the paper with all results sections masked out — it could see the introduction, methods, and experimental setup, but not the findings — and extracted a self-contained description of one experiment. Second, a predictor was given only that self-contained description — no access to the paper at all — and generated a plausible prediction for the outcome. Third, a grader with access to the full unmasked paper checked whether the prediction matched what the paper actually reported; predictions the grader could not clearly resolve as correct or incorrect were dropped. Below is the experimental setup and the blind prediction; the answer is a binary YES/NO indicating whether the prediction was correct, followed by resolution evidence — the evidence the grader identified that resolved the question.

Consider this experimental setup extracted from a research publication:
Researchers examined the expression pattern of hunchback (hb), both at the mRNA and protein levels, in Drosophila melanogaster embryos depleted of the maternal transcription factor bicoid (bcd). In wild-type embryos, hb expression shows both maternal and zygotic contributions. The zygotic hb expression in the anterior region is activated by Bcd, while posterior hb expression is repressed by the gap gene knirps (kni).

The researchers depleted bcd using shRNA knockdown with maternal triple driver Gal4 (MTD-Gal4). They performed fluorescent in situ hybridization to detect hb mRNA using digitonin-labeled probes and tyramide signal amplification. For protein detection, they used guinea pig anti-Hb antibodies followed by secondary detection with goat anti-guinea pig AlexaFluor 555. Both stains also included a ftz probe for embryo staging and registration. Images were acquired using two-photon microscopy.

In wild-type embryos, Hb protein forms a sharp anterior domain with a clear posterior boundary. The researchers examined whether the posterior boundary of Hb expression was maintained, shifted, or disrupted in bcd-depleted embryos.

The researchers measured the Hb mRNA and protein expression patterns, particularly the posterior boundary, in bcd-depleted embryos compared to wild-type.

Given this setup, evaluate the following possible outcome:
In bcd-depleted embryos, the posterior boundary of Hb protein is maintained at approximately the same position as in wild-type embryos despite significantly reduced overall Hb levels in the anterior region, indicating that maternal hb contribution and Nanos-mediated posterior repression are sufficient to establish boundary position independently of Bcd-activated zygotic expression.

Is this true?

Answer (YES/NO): NO